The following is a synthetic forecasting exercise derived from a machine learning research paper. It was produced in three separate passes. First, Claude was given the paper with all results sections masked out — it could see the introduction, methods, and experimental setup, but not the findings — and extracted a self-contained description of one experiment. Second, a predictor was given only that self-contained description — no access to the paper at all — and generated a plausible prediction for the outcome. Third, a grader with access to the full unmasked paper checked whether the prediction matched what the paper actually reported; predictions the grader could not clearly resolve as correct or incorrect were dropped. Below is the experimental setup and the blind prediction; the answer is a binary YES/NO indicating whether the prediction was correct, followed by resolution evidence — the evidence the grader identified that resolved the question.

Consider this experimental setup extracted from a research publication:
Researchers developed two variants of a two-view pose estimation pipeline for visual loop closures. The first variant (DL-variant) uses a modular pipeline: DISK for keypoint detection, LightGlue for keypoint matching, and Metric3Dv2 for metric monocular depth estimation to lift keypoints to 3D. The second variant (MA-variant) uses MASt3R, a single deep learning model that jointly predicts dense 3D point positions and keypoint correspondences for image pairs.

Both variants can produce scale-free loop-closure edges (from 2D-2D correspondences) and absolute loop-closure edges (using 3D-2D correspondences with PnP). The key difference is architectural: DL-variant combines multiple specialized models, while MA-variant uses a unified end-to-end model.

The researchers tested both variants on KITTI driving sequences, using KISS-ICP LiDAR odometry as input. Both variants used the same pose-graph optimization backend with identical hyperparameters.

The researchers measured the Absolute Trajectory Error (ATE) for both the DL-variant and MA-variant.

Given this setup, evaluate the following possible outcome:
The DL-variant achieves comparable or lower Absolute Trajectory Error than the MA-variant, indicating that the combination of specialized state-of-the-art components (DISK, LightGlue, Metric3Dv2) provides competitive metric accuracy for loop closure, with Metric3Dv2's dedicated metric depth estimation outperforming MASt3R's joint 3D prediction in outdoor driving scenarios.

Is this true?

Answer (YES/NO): YES